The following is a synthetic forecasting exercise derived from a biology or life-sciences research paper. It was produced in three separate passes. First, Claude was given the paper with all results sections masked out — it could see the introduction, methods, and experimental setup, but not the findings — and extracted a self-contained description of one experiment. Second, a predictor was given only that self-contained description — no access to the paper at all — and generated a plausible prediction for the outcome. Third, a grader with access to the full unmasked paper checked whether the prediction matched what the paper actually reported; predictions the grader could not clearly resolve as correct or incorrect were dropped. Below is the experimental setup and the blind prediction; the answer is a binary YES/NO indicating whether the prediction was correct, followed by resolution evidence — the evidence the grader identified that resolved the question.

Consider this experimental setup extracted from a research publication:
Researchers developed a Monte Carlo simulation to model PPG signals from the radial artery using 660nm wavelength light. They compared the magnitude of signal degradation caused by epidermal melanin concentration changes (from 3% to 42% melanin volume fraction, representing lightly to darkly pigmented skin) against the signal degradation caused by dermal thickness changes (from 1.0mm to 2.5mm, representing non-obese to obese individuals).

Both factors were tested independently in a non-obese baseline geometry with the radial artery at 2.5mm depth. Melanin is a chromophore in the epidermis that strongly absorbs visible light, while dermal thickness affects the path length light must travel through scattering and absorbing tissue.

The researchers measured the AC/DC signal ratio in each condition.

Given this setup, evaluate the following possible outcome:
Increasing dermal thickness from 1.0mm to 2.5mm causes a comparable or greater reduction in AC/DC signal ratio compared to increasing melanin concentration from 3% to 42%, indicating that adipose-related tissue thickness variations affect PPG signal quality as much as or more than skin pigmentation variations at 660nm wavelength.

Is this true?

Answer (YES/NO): YES